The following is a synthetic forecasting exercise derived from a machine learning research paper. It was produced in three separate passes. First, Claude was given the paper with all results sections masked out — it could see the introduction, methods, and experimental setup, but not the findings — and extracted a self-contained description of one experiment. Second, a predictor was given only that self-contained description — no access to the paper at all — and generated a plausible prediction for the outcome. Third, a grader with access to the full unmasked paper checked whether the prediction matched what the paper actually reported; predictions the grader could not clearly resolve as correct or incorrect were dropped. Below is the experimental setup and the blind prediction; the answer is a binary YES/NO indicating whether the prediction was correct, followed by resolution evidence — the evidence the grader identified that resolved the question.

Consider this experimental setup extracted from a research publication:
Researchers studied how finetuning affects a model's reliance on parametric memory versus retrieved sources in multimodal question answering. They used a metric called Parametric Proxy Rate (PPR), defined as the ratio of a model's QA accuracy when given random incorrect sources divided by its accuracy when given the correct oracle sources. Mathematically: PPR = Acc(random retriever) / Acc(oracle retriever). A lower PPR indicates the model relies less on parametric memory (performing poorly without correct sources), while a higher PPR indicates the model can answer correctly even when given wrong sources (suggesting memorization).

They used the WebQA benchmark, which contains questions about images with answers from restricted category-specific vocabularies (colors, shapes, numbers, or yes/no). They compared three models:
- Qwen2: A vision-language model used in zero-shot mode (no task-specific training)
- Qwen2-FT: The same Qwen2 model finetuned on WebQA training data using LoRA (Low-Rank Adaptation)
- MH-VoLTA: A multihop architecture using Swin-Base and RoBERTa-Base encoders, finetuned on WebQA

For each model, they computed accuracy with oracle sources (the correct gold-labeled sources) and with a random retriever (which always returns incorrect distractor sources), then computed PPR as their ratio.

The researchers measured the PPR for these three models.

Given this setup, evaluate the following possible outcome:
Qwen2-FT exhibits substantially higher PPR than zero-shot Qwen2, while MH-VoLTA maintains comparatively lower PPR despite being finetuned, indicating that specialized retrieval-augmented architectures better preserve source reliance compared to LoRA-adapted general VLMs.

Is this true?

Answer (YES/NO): NO